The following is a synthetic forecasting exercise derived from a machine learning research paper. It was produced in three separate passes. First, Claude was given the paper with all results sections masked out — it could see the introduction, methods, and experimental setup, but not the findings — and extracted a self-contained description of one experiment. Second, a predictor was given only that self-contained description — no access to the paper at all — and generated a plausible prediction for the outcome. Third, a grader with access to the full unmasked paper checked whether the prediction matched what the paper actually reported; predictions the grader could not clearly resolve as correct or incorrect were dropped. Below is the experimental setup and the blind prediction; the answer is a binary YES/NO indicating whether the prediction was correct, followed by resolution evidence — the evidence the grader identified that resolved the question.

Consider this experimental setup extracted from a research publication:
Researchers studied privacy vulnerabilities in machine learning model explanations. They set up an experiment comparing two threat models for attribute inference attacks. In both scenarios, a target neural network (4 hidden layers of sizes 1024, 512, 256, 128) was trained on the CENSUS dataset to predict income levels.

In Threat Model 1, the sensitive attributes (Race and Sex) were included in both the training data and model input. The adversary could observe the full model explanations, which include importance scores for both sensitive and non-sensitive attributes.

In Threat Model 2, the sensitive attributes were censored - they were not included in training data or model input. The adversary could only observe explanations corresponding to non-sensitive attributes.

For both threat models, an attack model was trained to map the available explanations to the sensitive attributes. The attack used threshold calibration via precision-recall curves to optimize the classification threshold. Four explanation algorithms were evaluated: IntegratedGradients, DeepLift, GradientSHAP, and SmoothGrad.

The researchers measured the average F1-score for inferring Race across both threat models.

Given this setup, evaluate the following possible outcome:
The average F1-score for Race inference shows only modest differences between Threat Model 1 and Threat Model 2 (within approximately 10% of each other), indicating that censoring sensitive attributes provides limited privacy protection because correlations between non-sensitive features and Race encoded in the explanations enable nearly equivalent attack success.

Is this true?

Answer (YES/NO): YES